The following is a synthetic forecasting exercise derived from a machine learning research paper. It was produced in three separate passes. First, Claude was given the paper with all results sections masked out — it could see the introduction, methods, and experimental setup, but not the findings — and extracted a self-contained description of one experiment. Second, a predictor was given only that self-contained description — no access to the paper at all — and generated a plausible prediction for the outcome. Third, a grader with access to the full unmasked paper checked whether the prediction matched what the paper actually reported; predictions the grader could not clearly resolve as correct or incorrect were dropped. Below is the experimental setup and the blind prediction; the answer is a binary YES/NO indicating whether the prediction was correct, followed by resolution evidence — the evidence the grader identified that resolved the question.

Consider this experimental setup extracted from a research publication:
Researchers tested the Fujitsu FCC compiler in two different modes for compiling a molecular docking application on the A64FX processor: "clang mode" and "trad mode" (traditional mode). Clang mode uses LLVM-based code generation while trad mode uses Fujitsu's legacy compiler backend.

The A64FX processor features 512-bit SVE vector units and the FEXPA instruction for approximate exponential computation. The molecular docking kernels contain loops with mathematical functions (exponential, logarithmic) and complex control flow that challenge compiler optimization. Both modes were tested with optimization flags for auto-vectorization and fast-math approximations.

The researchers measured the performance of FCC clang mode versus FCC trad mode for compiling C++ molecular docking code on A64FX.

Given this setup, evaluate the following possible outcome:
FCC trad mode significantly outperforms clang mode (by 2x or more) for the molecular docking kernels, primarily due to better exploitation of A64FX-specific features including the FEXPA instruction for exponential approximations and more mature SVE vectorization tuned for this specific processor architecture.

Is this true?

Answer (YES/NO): NO